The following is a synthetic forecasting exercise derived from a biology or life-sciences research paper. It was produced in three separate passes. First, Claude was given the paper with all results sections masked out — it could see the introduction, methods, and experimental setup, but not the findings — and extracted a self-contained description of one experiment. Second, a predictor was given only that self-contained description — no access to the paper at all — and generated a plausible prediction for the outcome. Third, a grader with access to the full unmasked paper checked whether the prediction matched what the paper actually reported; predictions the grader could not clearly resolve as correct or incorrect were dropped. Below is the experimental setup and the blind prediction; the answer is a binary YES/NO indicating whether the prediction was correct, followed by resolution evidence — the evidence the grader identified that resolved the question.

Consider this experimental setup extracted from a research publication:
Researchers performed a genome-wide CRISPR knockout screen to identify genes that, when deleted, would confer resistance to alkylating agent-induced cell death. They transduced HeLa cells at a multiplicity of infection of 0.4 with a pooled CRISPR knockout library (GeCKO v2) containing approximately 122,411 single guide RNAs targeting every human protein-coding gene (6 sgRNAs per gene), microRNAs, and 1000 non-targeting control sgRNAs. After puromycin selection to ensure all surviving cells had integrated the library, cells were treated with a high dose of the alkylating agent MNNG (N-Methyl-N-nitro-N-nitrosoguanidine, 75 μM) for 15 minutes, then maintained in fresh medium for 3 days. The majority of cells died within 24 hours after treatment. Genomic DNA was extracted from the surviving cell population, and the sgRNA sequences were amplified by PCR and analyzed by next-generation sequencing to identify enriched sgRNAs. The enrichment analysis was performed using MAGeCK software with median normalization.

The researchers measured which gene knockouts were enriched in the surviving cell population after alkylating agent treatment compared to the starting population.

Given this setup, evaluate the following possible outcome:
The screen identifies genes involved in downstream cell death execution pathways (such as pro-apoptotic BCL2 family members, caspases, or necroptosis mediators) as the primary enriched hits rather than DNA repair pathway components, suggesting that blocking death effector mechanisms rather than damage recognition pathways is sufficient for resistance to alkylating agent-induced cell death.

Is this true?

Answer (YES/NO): NO